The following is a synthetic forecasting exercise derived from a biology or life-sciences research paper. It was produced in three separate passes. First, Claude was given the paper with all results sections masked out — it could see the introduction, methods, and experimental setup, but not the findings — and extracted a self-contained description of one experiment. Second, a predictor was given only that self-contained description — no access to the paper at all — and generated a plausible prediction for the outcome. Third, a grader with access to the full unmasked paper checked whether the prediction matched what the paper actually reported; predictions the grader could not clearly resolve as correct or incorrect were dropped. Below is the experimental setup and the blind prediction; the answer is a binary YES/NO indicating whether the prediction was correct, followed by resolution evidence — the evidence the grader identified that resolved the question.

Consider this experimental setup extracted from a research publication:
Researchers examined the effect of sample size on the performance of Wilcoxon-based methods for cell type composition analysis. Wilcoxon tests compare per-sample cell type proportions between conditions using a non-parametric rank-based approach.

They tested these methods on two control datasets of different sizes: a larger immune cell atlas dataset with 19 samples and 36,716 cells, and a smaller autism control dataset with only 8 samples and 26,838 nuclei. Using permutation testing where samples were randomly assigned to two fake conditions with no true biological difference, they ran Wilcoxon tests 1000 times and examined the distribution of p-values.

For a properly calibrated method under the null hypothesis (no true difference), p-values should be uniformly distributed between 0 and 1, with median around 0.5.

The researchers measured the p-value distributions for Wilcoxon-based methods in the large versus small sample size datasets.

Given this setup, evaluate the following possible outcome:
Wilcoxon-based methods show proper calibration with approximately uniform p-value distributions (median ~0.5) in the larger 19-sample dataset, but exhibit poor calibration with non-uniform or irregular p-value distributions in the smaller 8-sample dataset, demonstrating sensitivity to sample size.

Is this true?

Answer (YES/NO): NO